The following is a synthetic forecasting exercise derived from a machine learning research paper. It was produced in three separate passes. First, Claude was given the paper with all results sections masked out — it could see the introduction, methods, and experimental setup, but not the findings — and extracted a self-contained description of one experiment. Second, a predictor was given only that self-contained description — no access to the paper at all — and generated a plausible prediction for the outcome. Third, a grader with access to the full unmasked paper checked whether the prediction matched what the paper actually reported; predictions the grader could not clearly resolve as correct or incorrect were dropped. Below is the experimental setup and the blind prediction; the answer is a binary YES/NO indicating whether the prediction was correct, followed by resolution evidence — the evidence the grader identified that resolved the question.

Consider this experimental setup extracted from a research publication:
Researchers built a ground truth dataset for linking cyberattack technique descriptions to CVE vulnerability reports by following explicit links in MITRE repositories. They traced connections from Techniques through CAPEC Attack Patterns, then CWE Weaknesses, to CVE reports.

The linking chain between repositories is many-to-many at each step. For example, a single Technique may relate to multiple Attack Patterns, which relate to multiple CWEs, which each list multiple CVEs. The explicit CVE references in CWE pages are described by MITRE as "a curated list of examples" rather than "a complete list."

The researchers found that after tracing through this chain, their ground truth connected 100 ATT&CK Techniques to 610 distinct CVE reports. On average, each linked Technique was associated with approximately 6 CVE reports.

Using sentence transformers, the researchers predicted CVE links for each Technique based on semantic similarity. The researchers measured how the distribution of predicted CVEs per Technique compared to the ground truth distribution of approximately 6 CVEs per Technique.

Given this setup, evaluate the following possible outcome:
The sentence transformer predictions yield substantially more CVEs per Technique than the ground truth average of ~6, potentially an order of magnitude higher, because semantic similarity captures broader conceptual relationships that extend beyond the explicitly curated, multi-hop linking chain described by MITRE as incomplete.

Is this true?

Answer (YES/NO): NO